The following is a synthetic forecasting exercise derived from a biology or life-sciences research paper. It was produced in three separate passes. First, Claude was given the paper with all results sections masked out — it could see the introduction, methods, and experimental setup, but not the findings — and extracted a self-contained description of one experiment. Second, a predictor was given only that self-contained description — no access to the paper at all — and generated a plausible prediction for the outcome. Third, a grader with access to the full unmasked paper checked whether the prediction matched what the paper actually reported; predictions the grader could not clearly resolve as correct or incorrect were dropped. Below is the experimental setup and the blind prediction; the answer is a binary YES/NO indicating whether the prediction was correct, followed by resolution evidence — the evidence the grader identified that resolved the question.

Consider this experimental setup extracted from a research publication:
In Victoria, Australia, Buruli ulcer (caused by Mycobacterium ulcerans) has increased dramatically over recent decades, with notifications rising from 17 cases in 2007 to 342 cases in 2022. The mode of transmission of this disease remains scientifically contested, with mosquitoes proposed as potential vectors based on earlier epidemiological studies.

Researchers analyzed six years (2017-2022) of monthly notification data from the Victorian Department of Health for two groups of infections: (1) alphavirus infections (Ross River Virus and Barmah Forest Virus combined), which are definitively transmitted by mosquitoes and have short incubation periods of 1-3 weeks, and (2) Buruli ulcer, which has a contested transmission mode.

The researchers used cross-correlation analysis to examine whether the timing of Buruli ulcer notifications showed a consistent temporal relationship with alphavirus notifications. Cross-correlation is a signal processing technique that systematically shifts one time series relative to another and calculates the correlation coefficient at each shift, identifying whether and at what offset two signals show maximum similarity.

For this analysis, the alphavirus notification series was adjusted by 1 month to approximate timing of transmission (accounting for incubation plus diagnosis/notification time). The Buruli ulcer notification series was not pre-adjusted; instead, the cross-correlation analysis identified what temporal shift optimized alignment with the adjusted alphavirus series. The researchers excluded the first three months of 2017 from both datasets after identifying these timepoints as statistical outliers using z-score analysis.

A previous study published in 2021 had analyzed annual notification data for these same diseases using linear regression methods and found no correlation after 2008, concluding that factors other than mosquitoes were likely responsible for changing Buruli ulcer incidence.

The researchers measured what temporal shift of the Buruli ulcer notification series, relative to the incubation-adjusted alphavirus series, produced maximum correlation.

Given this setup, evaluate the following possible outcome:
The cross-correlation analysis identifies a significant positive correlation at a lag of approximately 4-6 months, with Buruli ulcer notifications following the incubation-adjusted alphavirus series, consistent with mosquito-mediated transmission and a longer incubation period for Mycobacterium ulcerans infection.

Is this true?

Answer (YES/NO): YES